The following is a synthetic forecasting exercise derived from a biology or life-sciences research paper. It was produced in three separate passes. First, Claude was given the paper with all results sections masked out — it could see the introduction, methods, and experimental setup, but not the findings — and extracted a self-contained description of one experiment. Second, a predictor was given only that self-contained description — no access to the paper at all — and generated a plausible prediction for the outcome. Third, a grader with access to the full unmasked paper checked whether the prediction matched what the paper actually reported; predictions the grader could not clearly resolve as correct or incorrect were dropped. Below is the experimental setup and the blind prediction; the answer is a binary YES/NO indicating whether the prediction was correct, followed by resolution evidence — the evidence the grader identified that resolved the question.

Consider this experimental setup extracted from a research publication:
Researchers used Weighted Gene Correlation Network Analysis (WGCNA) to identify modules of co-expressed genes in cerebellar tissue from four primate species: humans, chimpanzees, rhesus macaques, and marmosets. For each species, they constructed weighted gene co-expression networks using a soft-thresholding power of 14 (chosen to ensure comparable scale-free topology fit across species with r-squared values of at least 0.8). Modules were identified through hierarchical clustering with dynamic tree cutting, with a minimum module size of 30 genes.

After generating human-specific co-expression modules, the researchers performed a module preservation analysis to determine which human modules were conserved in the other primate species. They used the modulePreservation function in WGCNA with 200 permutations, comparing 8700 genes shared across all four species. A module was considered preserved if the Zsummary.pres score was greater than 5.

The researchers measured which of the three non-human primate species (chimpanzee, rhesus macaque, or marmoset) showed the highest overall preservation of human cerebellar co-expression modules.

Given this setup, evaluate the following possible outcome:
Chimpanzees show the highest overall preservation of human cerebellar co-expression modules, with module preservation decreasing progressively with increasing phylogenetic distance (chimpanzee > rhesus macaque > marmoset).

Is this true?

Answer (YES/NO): YES